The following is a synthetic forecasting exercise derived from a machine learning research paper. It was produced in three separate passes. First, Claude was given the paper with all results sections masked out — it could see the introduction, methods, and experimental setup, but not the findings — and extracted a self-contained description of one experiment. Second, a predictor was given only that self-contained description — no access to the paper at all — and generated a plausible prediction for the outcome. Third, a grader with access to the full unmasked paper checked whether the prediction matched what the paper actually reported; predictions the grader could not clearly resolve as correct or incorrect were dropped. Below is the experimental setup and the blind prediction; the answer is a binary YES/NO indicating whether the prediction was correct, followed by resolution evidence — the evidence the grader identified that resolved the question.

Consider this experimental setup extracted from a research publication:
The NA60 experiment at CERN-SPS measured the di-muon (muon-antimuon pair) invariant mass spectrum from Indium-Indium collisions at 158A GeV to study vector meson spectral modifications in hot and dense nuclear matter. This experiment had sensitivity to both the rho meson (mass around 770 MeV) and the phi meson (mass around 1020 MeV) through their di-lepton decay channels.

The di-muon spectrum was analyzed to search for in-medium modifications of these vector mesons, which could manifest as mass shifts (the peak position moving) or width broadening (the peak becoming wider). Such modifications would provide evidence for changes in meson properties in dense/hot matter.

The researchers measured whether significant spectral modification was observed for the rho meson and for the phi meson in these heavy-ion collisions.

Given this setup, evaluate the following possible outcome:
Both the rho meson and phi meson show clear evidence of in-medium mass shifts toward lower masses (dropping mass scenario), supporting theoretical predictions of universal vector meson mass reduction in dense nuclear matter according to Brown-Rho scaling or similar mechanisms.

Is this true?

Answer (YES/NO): NO